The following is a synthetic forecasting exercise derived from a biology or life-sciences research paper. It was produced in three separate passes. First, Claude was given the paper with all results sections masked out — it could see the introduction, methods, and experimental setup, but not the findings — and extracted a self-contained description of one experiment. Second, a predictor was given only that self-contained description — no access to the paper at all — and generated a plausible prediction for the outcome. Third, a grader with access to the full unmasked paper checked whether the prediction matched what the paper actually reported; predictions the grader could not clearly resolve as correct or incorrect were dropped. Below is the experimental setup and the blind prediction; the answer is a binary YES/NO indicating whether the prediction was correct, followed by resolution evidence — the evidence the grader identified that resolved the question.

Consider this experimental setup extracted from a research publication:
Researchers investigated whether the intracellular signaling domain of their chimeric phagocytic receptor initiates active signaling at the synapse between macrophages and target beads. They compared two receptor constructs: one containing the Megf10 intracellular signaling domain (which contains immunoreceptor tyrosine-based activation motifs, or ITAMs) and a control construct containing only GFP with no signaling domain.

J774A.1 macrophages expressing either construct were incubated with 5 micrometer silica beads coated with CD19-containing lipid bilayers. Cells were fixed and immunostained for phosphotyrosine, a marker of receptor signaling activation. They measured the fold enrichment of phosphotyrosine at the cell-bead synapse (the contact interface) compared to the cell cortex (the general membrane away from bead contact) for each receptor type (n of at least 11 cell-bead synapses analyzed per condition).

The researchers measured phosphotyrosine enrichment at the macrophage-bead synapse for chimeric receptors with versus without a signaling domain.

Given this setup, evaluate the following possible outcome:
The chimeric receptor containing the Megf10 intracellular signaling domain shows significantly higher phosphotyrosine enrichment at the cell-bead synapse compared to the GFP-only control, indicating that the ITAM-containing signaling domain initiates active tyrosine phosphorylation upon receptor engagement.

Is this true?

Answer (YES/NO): YES